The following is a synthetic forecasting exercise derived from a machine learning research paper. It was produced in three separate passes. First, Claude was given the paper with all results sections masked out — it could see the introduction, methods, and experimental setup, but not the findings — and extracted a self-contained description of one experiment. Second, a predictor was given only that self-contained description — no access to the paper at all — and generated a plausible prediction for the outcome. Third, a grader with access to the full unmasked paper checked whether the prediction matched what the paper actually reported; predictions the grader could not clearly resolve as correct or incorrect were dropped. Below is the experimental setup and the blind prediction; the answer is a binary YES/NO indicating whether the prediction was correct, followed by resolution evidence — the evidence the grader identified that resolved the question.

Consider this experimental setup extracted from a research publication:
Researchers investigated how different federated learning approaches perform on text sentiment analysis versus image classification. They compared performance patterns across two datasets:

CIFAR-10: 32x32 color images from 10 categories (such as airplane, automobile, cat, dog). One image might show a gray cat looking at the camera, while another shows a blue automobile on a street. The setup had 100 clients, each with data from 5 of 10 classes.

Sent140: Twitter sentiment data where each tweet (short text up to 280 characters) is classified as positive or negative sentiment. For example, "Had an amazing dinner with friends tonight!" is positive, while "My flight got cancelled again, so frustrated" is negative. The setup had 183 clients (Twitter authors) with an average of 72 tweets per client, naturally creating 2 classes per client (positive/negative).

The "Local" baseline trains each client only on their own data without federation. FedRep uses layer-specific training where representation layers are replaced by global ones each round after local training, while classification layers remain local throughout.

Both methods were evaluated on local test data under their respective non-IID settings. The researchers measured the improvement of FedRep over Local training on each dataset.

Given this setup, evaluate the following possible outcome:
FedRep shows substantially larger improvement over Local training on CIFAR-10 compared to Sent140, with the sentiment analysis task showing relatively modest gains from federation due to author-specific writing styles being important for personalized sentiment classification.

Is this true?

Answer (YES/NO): YES